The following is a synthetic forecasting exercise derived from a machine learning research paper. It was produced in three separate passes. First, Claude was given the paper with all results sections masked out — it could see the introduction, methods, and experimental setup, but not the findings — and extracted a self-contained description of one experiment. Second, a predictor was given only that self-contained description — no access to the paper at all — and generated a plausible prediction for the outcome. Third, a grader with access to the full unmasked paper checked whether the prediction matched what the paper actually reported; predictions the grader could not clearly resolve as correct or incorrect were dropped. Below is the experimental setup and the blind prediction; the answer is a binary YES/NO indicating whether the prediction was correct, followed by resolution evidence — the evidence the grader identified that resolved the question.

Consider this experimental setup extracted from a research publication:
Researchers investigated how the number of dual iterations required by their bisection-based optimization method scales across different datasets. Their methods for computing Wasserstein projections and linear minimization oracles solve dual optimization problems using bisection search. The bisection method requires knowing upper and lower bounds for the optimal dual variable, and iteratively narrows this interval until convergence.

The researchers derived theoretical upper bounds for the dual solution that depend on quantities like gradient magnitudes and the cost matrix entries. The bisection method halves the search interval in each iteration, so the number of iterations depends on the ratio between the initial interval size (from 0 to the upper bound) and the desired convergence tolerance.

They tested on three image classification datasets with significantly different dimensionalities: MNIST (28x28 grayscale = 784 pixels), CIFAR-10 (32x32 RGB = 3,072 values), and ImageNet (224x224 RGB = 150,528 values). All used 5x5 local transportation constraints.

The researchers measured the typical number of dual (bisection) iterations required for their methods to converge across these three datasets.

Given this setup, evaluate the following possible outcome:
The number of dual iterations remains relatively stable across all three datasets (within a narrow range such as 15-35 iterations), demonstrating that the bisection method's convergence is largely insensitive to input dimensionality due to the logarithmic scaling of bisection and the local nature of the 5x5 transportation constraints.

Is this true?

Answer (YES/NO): YES